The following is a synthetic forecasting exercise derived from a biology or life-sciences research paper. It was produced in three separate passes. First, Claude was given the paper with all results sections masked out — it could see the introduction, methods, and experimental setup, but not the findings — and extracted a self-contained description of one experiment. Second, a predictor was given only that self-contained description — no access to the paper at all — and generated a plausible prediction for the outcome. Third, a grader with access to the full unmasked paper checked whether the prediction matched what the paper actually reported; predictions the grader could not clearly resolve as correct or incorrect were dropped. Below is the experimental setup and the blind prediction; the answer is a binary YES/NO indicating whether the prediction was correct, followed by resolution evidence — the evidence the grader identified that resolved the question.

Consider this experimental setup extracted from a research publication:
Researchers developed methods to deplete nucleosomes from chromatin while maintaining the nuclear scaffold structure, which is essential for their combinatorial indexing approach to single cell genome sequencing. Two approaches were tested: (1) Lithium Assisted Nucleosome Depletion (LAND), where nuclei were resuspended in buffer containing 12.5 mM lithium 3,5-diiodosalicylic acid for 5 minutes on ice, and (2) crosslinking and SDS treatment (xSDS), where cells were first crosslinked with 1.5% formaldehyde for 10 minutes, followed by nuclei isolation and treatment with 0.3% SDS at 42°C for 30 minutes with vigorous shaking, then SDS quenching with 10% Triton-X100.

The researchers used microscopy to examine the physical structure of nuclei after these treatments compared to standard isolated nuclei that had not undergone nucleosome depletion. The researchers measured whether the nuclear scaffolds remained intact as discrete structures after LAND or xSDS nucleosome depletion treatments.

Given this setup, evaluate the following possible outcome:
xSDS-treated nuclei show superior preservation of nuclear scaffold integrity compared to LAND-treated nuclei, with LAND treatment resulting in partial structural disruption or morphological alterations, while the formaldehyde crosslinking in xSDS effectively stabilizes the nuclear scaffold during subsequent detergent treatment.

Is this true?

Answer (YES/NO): NO